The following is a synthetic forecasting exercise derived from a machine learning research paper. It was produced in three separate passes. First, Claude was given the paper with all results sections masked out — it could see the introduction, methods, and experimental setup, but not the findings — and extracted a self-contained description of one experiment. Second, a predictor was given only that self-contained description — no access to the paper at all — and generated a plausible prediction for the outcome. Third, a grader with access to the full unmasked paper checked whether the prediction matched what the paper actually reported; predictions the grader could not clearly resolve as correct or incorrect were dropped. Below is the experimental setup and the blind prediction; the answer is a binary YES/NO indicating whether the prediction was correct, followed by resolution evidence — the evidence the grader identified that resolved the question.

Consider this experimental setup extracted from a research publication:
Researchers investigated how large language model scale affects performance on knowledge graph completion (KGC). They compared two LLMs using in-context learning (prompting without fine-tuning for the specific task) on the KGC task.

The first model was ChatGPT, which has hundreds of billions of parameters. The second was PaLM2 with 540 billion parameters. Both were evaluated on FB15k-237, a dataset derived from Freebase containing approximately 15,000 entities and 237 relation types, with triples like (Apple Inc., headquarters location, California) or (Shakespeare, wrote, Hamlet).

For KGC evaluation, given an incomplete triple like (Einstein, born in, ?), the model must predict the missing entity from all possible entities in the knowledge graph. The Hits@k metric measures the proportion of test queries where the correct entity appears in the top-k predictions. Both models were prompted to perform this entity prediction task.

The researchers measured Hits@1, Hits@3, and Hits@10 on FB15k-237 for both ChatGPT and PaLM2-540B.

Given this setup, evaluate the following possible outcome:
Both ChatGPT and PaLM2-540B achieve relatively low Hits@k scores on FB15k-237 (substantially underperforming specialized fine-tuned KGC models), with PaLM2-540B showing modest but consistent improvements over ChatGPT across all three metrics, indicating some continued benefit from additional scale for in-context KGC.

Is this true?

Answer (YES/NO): YES